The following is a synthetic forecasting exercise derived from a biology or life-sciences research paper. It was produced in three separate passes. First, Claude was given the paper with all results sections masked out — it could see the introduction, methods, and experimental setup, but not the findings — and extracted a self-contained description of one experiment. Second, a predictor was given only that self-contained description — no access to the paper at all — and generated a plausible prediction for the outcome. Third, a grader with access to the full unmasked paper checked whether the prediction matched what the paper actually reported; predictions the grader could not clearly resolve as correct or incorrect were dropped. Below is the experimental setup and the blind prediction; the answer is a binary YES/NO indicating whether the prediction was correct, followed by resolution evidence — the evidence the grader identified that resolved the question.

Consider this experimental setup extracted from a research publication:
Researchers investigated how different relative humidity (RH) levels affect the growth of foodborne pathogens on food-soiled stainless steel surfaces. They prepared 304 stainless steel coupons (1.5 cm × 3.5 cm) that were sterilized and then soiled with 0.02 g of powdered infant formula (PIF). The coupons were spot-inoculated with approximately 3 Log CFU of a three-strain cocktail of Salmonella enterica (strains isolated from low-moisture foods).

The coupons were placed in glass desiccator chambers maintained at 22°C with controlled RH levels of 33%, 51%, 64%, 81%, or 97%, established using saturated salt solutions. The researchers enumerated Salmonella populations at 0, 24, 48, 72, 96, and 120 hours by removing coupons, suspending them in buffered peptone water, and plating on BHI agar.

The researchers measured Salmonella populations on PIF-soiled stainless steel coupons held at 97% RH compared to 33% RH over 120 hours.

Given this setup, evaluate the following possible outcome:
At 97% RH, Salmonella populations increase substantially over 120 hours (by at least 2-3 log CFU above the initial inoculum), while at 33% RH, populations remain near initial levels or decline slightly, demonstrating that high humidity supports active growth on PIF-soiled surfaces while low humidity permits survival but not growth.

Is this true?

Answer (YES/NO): YES